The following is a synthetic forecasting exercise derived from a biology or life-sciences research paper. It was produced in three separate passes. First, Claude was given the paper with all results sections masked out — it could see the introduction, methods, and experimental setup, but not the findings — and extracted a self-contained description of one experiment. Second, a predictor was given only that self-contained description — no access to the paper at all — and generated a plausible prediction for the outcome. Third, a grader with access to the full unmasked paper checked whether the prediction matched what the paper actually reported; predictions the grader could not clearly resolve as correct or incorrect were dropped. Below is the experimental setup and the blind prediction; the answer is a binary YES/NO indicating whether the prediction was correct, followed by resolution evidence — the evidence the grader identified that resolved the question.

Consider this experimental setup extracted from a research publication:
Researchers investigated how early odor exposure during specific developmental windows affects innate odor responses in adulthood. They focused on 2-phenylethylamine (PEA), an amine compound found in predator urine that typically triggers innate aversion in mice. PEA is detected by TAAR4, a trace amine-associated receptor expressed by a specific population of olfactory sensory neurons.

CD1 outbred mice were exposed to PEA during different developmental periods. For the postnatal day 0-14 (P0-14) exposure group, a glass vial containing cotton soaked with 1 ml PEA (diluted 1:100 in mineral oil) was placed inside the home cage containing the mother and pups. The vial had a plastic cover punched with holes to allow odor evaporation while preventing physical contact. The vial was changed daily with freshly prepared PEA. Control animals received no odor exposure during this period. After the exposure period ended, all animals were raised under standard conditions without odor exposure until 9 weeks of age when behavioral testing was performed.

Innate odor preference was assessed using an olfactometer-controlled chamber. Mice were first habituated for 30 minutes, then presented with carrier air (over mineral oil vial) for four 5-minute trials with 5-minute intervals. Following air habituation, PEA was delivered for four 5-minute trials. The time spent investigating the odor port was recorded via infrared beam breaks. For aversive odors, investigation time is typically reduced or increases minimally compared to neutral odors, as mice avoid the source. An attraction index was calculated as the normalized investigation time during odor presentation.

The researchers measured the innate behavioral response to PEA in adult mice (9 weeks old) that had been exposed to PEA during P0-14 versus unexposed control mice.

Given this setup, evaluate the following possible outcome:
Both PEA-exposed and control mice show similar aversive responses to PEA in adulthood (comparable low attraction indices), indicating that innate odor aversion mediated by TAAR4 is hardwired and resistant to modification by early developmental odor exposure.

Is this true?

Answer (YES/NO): NO